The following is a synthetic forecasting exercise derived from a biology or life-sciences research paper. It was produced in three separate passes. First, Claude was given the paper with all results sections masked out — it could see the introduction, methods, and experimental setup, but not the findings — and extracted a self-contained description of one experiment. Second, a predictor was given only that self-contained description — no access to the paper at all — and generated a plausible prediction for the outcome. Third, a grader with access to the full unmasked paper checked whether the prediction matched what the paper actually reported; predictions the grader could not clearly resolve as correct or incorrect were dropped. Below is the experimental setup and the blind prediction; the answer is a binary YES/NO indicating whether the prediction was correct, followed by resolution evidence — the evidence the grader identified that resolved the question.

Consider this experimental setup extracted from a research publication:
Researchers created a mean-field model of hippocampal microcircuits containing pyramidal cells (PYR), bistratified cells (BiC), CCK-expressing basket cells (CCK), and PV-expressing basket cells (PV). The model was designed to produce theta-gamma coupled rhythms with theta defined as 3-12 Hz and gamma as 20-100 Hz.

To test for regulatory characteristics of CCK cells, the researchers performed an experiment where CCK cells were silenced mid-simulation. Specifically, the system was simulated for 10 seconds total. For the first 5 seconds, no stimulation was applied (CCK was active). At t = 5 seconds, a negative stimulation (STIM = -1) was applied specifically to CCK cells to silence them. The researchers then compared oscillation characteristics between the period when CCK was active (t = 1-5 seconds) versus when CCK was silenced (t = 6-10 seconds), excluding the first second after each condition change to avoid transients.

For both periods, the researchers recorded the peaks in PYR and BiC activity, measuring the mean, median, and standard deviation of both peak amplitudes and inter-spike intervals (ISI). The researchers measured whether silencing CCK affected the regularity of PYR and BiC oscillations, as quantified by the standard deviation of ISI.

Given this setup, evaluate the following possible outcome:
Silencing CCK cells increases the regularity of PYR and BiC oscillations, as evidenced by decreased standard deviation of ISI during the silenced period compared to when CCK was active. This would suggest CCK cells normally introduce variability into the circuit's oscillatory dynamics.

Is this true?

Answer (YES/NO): NO